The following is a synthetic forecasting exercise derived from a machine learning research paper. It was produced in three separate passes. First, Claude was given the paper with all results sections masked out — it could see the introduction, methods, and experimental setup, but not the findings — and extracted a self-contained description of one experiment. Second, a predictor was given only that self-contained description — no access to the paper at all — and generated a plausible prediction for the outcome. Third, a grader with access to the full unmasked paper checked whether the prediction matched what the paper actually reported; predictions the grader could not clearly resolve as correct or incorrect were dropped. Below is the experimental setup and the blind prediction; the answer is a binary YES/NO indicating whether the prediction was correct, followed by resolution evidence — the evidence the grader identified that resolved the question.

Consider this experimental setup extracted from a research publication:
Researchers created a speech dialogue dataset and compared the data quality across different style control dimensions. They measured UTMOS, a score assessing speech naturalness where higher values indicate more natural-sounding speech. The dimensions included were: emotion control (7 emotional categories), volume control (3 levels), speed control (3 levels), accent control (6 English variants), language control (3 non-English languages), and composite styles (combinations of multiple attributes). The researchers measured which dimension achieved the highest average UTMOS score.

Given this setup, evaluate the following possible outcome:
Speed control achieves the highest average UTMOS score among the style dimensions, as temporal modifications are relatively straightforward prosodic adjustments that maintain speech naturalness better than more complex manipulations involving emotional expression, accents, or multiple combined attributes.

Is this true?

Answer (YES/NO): NO